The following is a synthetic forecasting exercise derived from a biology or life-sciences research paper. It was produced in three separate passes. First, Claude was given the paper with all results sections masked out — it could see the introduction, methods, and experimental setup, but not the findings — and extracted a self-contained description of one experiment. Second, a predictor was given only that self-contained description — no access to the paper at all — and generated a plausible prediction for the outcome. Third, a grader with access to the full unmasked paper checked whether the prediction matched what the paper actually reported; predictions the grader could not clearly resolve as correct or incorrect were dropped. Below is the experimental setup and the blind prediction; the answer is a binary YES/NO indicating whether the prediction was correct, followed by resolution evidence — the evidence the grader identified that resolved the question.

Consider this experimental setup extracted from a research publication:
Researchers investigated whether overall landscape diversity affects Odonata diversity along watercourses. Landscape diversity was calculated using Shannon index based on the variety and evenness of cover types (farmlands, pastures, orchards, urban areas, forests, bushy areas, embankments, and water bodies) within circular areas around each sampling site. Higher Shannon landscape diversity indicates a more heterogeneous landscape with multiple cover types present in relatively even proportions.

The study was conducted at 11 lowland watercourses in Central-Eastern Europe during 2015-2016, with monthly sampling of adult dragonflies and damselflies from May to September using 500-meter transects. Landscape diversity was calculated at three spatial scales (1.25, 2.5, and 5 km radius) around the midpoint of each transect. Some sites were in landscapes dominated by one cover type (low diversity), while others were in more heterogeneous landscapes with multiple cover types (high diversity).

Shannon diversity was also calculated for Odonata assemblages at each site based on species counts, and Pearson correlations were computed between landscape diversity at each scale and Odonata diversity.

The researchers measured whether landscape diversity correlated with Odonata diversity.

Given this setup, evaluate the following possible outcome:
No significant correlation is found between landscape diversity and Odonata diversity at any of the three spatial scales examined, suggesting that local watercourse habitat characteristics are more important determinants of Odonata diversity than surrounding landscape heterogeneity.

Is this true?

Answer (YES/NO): YES